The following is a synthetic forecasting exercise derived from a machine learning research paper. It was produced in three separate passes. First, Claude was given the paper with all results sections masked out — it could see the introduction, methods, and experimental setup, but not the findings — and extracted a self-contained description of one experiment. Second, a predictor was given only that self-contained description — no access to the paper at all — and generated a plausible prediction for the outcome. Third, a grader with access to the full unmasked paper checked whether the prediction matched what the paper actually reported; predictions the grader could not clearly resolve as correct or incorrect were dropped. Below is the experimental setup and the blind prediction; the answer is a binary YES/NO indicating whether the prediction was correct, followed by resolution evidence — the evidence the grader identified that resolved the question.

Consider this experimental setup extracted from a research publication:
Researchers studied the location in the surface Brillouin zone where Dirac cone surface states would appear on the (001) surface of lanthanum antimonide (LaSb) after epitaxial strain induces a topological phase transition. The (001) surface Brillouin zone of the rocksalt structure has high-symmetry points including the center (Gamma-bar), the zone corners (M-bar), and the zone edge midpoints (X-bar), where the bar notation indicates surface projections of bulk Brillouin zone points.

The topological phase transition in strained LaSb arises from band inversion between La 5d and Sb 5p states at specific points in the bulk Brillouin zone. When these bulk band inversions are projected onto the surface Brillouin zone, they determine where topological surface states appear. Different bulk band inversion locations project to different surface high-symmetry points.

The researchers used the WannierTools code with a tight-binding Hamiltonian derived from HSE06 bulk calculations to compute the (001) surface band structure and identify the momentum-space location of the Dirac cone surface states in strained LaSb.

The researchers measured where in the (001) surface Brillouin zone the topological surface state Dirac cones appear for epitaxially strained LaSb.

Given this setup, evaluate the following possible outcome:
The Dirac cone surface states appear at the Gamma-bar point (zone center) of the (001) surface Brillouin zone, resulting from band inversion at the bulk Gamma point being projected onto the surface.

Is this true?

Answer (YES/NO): NO